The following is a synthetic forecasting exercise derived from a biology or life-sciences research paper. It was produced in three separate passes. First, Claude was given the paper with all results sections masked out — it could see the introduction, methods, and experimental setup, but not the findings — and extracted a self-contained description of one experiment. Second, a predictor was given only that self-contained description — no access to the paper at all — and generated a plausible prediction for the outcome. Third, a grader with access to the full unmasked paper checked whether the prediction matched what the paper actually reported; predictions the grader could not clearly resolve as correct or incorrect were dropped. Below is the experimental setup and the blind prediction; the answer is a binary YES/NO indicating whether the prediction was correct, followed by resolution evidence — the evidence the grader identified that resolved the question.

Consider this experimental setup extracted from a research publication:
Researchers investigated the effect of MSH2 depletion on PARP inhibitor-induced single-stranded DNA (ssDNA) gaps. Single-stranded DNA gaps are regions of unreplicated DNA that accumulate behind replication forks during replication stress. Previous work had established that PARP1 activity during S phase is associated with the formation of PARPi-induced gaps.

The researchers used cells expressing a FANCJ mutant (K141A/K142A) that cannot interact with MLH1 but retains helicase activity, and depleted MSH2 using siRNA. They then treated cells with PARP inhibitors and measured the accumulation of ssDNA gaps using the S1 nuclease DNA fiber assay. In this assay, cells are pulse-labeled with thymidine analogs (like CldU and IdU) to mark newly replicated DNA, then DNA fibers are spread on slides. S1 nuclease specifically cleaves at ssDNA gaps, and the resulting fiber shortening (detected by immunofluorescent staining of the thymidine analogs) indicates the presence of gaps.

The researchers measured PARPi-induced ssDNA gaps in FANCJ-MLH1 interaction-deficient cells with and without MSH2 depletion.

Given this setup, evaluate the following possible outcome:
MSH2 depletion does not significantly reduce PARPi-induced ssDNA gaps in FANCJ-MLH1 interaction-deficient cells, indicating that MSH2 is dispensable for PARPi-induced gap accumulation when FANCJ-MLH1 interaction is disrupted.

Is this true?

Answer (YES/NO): NO